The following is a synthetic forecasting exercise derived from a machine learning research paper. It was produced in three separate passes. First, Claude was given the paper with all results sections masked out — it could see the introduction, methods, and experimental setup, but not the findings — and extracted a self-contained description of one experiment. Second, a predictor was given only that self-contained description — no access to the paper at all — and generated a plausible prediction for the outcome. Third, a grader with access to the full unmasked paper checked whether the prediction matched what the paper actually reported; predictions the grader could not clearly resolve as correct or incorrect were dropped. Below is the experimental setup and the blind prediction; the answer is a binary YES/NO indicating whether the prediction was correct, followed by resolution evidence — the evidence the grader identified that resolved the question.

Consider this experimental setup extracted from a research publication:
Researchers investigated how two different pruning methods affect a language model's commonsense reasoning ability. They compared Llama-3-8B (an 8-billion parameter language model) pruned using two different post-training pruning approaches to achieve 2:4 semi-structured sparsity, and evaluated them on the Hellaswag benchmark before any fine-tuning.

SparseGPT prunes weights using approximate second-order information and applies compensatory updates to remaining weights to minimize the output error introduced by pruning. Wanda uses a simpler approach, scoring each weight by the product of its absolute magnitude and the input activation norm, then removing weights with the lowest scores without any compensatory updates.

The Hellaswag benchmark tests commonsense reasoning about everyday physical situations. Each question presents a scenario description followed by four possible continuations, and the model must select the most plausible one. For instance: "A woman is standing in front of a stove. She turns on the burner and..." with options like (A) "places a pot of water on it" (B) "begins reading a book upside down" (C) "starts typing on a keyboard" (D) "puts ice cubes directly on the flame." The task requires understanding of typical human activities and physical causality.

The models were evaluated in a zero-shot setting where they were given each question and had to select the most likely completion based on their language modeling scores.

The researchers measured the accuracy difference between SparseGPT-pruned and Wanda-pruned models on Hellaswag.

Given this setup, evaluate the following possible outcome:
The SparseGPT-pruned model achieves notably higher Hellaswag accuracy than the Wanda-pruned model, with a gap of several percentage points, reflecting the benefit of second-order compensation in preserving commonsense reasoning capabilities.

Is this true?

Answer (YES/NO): YES